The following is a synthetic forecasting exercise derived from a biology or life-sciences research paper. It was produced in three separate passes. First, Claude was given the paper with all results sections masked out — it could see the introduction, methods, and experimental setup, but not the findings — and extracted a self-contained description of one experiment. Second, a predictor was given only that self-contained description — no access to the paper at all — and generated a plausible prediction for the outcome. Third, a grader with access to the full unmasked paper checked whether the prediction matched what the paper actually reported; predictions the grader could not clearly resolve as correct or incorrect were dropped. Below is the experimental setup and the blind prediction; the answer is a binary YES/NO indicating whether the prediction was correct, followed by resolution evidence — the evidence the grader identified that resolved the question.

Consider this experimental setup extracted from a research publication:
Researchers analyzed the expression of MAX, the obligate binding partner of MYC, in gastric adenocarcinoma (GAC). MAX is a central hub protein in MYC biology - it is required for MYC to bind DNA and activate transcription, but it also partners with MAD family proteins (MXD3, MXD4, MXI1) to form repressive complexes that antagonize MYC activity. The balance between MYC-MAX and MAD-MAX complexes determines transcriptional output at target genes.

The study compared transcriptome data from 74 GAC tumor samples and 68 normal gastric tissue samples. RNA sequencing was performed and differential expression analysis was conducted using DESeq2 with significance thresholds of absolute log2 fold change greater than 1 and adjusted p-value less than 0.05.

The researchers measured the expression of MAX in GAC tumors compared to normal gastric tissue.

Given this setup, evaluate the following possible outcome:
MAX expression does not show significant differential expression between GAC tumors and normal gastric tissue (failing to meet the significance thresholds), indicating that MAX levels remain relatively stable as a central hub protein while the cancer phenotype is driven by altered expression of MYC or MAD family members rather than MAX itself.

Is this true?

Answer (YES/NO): NO